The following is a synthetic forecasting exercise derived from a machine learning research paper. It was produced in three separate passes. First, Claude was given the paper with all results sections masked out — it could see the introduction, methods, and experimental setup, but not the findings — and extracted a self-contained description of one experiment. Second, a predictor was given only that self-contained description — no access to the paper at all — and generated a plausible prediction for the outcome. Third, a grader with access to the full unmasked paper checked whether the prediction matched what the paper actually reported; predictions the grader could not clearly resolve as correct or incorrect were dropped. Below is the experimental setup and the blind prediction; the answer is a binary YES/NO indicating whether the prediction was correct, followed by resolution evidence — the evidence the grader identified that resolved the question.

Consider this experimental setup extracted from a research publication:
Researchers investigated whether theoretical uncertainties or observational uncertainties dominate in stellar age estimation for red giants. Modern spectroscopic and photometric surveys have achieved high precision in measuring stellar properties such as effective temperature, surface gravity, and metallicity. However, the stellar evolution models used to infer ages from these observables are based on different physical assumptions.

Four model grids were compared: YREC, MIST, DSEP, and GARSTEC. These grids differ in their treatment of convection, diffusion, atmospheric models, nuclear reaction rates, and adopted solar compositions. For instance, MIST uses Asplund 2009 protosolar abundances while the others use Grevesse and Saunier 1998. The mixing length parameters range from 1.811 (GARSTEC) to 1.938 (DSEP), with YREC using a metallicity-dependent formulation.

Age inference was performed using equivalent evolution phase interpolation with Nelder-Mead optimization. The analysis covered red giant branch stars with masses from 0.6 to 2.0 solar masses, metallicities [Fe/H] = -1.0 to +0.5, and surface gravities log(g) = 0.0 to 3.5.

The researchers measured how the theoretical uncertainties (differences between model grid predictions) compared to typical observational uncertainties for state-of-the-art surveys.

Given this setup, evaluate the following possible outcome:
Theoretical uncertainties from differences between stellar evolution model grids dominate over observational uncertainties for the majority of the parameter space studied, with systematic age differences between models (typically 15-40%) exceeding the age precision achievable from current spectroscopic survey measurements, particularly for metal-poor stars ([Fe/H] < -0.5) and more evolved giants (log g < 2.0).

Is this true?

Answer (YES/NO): NO